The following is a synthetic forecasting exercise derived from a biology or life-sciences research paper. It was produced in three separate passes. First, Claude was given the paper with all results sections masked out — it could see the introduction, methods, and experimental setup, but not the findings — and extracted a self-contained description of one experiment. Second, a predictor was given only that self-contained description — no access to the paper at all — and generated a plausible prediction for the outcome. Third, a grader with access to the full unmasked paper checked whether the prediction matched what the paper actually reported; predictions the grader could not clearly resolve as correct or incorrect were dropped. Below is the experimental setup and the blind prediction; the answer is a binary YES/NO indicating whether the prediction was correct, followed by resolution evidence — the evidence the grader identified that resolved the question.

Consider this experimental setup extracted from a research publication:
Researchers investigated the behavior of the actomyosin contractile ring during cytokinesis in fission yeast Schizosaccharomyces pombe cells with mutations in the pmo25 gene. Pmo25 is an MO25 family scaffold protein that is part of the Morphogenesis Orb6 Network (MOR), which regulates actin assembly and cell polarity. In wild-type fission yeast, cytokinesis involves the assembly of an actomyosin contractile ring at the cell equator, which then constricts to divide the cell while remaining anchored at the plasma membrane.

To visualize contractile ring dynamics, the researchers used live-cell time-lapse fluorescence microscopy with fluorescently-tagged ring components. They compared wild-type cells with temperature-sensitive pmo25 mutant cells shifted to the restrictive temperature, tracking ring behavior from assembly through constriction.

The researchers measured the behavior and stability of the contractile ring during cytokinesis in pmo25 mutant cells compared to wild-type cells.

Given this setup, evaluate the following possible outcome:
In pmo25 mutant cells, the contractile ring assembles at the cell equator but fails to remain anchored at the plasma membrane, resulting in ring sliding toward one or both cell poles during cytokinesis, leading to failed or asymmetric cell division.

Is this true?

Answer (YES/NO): NO